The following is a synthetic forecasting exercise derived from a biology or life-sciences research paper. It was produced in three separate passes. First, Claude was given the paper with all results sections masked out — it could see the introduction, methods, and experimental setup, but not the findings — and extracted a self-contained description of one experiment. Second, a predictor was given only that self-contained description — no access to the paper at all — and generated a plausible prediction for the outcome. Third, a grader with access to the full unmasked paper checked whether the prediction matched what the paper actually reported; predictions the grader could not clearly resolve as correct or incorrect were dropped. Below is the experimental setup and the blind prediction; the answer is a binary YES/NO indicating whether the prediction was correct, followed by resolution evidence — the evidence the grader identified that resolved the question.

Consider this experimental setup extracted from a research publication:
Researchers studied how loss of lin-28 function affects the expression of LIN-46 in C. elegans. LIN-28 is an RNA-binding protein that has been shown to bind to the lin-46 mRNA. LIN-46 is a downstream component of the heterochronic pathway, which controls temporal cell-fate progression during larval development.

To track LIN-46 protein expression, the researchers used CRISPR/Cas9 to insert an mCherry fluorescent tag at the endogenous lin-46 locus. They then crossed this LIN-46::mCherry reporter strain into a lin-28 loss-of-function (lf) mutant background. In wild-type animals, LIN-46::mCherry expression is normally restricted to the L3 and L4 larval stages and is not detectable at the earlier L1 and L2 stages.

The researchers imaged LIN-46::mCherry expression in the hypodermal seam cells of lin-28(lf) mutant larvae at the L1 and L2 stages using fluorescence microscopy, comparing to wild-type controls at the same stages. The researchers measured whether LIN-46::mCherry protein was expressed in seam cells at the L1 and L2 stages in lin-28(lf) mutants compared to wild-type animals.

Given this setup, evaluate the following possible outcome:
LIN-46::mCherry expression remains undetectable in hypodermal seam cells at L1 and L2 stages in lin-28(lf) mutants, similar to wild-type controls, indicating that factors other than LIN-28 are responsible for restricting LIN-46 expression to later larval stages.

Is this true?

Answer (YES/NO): NO